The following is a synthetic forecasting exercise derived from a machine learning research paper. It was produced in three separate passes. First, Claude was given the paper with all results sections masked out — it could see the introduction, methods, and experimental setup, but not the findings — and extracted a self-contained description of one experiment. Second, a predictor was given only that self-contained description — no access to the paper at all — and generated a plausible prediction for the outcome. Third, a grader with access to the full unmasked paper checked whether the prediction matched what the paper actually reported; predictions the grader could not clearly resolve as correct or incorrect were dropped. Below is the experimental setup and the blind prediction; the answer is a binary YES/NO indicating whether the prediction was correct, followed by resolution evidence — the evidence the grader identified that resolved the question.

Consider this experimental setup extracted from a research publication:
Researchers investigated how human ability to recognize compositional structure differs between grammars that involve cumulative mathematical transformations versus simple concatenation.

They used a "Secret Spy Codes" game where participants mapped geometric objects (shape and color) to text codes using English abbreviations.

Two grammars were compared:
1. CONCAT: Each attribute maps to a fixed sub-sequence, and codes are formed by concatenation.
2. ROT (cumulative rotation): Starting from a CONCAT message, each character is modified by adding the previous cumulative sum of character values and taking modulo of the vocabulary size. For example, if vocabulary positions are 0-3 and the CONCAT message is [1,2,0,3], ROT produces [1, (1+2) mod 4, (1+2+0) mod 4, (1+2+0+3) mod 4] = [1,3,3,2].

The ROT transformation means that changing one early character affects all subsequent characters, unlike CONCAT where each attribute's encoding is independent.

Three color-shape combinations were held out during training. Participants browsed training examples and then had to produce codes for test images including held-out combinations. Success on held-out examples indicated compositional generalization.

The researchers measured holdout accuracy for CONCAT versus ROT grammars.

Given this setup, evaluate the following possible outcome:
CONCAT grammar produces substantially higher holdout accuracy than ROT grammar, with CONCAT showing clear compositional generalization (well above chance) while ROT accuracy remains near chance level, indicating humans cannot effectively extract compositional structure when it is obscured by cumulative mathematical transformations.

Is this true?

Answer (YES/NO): YES